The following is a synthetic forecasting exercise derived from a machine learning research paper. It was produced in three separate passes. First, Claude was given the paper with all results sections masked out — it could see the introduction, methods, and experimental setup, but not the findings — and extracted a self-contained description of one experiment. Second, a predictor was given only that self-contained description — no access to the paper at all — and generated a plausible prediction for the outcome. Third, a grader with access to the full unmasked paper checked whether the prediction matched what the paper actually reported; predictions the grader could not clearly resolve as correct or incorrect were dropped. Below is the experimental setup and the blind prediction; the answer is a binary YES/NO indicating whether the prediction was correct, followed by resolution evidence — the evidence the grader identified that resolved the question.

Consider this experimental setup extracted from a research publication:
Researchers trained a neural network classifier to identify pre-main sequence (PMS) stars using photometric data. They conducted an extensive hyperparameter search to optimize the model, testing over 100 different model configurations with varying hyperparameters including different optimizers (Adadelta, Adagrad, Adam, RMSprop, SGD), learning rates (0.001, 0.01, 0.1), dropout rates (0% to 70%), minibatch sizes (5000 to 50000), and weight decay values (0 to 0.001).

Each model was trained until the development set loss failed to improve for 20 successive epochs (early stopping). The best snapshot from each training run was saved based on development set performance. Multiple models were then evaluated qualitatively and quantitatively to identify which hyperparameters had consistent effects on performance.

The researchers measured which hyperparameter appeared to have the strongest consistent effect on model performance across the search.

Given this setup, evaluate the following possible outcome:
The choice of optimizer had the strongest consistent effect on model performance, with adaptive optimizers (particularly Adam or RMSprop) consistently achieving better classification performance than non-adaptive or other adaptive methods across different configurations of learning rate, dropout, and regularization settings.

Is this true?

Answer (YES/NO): NO